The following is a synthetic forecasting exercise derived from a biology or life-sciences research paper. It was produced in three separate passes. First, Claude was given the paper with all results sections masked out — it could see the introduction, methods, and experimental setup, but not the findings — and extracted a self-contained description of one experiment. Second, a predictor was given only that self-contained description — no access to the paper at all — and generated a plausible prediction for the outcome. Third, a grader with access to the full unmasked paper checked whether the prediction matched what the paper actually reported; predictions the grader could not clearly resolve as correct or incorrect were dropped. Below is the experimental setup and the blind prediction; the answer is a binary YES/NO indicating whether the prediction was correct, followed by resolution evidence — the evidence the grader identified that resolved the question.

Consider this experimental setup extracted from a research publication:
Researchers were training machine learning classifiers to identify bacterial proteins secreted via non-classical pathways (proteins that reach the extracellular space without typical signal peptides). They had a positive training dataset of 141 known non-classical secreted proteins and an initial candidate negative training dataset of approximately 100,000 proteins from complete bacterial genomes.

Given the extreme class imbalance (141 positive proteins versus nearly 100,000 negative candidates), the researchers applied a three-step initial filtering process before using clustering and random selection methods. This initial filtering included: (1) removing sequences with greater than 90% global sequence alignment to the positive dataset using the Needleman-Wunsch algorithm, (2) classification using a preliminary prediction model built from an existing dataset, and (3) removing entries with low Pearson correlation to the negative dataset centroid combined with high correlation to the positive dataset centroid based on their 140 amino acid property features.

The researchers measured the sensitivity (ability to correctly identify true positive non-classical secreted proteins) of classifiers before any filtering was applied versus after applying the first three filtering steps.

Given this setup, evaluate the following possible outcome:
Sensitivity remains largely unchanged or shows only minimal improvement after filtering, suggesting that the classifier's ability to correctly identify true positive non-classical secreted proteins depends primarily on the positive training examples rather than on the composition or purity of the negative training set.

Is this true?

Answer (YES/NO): NO